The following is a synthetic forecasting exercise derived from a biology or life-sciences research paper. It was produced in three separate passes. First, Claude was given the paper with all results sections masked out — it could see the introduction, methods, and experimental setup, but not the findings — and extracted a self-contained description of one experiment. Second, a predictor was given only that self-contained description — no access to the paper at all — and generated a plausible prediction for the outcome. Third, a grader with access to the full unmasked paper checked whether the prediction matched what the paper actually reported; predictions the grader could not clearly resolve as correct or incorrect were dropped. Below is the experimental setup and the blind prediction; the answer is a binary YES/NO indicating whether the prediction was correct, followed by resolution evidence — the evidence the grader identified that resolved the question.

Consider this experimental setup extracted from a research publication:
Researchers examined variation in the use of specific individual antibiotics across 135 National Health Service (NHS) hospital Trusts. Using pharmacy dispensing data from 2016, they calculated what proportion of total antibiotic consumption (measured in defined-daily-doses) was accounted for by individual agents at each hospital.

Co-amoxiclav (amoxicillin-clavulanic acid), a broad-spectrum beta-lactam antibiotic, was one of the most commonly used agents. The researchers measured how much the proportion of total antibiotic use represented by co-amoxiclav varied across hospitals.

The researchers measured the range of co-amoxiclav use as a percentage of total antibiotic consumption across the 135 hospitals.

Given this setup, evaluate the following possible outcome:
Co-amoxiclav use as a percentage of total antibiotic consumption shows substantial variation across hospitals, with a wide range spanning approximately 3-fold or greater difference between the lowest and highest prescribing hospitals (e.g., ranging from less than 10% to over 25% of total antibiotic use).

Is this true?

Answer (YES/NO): YES